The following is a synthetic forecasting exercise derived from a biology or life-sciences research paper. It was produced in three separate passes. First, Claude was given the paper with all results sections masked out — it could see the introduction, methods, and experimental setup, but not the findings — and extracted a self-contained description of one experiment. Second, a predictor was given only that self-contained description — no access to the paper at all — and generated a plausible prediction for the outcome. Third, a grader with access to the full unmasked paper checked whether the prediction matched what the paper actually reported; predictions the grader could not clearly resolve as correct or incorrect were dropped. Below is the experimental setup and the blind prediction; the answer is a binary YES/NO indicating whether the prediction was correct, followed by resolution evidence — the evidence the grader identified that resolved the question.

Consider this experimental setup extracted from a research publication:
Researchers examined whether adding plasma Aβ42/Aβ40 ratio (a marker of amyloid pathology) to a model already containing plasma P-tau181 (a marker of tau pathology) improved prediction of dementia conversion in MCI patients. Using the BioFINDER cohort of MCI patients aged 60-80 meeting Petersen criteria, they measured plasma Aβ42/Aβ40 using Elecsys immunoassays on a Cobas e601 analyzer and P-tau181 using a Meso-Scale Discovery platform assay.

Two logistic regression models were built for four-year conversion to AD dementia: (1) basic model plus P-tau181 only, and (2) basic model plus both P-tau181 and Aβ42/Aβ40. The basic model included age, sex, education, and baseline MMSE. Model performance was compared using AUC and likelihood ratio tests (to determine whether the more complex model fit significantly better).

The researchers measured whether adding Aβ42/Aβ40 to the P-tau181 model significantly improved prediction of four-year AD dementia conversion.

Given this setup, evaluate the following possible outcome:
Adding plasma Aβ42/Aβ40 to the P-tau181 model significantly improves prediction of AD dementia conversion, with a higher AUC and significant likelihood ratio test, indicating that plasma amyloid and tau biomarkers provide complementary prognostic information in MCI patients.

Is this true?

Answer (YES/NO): NO